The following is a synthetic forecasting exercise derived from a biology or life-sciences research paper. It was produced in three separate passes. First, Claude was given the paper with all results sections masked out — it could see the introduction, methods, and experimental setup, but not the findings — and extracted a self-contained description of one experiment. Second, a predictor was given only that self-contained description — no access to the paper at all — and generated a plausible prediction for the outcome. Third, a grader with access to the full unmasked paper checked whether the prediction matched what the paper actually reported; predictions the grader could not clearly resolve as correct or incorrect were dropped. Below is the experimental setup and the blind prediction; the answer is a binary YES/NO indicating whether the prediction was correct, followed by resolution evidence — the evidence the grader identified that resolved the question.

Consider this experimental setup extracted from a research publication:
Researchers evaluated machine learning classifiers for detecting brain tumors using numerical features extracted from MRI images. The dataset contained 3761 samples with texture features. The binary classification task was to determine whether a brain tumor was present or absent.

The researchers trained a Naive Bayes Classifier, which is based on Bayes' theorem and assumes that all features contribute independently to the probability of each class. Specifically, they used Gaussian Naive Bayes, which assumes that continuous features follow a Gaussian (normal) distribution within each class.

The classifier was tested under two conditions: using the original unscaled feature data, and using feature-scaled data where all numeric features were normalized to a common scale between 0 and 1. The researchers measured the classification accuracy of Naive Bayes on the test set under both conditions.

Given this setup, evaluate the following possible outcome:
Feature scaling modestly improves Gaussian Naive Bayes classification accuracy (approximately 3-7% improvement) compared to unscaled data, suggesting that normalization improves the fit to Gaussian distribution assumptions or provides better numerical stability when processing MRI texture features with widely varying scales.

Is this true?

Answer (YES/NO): NO